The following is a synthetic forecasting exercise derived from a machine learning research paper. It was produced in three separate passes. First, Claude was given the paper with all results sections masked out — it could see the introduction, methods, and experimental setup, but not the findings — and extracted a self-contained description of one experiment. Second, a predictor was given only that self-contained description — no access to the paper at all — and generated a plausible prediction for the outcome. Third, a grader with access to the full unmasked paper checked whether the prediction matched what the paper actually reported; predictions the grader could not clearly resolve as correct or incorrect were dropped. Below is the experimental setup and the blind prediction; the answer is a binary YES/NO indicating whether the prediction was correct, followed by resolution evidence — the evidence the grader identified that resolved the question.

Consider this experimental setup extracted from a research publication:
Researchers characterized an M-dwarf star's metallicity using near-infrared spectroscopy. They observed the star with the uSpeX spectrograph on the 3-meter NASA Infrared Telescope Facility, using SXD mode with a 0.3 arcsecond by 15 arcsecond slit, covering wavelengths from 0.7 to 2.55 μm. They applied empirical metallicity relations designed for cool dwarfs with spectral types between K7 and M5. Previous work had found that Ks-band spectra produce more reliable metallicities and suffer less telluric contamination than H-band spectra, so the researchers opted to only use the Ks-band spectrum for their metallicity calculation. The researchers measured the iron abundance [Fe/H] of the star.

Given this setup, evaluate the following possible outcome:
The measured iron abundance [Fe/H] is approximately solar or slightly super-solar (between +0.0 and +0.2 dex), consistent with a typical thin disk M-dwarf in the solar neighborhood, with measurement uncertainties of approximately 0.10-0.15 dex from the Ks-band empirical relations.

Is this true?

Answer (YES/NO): NO